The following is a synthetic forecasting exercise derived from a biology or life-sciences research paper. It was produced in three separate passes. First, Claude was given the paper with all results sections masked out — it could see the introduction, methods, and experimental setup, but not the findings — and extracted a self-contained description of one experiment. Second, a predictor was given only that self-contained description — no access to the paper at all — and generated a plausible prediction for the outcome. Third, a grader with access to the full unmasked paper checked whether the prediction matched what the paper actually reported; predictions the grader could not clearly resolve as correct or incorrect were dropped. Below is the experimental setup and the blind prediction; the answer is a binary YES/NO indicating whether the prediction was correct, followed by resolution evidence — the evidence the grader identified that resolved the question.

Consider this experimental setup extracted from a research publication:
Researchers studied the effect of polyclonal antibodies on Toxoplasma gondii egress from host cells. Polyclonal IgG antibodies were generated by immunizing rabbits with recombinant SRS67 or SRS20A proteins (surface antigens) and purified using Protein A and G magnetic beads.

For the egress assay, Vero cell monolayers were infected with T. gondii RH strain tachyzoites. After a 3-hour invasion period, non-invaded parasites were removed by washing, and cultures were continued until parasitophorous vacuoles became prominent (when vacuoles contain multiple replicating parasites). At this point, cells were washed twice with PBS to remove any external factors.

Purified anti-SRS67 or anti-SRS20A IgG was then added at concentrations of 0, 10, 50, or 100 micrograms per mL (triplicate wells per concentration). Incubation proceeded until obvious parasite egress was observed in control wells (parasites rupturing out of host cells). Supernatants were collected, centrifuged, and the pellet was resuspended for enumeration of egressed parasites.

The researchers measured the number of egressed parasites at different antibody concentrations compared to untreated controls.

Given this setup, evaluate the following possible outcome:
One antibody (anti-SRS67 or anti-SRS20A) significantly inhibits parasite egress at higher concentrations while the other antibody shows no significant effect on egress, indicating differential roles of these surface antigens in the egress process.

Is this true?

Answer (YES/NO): NO